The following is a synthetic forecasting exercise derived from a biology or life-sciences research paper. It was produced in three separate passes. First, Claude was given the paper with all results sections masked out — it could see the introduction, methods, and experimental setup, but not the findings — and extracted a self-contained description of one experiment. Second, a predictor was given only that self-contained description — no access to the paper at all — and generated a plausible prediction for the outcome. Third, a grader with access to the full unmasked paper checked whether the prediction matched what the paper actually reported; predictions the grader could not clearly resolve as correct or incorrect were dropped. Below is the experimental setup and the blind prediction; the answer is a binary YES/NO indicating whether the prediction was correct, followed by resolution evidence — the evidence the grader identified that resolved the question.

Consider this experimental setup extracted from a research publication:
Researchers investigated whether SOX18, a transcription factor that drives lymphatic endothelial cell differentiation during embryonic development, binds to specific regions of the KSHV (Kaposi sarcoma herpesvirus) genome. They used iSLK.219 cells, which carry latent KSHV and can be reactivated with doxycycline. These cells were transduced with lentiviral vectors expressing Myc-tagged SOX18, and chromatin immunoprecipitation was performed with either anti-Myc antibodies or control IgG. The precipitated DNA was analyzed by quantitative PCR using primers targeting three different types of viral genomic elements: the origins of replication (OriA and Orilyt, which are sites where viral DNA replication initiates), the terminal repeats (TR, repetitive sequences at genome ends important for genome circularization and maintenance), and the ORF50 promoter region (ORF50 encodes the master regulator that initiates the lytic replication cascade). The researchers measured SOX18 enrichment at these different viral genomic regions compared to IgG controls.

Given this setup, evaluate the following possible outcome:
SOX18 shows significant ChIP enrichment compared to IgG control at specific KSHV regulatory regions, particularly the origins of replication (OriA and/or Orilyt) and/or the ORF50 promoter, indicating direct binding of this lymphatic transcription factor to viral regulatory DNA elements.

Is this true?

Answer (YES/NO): YES